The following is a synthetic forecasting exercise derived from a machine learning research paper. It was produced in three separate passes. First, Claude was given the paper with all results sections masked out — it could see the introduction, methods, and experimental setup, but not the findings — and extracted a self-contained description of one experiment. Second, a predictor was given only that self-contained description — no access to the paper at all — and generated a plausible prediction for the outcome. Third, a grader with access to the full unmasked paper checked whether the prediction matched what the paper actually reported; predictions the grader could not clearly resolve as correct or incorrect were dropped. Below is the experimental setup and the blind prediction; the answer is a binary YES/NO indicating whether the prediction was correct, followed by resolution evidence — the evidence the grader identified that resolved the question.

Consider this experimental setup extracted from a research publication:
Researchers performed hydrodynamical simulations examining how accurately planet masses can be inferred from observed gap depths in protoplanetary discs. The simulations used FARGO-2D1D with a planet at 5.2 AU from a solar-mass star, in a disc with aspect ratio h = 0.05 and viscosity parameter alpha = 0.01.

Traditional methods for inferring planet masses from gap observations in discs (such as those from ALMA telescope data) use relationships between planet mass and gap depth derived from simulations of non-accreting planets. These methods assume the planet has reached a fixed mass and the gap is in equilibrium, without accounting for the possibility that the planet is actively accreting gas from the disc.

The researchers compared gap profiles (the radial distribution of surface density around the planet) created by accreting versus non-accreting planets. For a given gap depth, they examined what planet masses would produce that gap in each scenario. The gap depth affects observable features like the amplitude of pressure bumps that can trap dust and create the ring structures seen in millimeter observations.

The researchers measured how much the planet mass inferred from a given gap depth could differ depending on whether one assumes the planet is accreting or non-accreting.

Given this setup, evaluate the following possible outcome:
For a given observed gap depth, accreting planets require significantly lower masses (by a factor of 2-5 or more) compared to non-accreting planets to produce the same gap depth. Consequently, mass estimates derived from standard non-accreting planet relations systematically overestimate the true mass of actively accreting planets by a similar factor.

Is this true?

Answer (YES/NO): NO